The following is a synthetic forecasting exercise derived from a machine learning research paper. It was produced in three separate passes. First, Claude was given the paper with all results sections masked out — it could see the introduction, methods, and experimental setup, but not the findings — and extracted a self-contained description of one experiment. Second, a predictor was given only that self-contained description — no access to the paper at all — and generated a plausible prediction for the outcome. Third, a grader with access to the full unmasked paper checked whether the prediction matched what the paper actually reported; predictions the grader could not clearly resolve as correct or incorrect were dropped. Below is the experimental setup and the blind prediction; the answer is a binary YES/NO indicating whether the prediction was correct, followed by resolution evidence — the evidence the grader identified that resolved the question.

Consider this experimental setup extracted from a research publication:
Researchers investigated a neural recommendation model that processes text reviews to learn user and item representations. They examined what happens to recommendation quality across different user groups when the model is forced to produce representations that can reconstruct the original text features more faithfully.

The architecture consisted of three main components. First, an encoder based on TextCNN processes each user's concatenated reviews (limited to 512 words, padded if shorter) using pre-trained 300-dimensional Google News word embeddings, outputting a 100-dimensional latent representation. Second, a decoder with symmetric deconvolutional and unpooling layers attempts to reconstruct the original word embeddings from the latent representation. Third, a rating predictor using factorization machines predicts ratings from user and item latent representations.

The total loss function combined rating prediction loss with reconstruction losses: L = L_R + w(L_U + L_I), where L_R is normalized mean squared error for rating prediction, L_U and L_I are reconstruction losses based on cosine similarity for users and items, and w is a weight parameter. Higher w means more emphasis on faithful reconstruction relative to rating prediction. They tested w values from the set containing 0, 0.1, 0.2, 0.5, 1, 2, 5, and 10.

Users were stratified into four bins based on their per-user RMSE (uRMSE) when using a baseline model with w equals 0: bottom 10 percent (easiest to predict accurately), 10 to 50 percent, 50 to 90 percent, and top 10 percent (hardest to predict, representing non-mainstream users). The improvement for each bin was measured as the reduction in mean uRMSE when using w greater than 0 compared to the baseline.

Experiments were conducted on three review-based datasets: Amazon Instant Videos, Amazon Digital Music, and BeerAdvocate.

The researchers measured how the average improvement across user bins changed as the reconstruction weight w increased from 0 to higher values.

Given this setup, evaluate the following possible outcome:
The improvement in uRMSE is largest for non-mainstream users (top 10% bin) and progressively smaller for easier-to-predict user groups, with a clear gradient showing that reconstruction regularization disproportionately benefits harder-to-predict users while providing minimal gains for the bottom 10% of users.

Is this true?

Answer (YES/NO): NO